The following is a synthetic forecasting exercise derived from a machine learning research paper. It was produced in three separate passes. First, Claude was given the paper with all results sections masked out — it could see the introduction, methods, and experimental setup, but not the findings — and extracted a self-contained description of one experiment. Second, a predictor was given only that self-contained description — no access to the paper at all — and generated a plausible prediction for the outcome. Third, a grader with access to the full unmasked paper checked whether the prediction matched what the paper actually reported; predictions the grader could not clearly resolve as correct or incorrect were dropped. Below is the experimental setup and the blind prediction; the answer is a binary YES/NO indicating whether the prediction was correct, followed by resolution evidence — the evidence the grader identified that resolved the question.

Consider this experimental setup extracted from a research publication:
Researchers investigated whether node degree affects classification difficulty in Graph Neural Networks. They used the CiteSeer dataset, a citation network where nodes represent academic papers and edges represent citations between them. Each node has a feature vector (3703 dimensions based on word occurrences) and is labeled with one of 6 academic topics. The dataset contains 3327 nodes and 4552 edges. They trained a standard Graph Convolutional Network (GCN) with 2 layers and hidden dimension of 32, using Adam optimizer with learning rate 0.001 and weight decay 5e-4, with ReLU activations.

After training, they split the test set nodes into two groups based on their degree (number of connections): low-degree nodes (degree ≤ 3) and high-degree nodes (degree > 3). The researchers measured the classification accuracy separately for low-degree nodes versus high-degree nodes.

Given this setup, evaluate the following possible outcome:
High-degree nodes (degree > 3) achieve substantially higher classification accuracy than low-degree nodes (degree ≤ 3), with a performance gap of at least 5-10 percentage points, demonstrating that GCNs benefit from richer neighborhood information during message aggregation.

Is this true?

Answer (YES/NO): YES